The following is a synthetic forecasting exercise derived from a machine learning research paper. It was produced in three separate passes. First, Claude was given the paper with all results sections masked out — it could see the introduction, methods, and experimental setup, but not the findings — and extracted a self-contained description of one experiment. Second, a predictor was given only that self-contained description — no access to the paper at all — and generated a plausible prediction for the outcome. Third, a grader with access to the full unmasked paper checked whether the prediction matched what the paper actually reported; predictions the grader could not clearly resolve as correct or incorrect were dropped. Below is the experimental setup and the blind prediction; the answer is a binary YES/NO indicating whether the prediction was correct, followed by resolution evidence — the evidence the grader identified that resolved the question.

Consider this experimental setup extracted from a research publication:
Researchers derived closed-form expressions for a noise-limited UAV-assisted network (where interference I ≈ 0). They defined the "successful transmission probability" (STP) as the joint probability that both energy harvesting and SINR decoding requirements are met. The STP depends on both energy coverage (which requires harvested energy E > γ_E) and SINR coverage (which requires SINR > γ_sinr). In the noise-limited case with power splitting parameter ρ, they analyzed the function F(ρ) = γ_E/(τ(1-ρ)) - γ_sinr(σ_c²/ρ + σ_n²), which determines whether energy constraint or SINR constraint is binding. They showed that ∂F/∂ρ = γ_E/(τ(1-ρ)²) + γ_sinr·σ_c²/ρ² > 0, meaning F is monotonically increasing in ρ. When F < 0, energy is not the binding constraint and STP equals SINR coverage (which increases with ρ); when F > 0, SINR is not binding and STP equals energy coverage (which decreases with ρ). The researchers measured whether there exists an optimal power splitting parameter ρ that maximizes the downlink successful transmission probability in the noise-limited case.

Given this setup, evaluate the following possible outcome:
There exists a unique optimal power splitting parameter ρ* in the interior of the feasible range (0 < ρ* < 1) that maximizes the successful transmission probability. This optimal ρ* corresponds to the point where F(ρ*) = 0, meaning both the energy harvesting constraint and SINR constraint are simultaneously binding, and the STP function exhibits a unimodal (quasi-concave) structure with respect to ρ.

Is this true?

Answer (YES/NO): YES